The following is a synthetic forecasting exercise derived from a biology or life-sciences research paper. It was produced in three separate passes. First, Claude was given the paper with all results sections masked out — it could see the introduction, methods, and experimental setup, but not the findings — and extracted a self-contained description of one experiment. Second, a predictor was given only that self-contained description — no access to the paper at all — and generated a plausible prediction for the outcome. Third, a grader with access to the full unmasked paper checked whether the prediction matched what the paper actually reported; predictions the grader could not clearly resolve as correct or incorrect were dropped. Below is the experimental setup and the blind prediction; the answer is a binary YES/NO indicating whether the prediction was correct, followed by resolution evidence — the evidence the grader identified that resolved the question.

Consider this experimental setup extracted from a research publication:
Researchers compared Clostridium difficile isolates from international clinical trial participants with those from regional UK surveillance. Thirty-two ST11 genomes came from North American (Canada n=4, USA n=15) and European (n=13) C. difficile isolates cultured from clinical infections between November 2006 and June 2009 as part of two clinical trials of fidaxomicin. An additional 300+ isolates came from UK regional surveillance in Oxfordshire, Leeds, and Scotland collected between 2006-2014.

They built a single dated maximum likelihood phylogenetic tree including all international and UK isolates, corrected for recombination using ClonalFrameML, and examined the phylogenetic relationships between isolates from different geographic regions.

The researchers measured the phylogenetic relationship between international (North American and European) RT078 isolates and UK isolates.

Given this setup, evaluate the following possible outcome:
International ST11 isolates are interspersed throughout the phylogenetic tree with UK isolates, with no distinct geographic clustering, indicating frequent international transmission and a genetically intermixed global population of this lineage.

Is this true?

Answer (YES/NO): YES